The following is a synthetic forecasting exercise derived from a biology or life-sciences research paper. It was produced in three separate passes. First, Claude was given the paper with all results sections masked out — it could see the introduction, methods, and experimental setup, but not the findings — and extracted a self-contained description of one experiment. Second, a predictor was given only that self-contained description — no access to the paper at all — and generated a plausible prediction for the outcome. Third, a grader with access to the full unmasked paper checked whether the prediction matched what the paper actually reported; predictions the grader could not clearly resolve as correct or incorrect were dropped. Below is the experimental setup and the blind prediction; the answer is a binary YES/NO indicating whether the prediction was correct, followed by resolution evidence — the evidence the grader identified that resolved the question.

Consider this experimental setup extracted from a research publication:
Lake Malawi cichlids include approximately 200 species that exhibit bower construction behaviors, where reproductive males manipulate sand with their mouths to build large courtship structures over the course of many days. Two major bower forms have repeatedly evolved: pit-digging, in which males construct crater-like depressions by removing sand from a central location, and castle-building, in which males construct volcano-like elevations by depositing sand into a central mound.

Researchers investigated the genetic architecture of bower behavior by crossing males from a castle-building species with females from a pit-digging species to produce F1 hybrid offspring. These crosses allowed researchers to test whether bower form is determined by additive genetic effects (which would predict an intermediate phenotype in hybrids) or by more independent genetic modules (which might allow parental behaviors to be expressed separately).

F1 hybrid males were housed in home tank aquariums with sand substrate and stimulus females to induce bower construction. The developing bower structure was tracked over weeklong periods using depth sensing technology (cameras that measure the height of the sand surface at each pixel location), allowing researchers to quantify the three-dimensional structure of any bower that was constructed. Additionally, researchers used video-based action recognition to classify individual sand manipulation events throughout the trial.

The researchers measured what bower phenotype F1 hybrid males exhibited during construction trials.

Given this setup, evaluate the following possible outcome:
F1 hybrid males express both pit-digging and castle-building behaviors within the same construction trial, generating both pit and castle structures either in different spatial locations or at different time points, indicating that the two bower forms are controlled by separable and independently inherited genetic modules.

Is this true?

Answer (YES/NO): YES